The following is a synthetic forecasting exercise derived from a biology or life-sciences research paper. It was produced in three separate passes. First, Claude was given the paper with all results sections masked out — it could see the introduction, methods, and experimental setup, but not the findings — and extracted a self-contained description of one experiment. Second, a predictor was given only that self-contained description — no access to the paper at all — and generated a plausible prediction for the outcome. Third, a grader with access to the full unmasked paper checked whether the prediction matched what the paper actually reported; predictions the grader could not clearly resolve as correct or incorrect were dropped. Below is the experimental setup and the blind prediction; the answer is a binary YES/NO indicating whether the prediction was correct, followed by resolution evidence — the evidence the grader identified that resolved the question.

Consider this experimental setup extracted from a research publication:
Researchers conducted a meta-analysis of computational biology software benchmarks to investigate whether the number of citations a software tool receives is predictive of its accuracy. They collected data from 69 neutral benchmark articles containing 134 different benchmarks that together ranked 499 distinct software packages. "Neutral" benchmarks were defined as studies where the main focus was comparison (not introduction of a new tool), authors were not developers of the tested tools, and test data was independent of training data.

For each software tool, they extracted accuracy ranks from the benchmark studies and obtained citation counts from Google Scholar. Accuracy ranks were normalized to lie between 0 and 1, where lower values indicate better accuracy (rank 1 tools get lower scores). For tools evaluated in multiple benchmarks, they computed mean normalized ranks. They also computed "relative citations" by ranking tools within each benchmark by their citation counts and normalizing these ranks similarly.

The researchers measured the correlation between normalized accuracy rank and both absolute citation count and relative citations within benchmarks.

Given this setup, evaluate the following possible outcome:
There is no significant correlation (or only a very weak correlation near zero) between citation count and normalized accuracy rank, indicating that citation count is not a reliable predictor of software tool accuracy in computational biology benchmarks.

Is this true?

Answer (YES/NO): YES